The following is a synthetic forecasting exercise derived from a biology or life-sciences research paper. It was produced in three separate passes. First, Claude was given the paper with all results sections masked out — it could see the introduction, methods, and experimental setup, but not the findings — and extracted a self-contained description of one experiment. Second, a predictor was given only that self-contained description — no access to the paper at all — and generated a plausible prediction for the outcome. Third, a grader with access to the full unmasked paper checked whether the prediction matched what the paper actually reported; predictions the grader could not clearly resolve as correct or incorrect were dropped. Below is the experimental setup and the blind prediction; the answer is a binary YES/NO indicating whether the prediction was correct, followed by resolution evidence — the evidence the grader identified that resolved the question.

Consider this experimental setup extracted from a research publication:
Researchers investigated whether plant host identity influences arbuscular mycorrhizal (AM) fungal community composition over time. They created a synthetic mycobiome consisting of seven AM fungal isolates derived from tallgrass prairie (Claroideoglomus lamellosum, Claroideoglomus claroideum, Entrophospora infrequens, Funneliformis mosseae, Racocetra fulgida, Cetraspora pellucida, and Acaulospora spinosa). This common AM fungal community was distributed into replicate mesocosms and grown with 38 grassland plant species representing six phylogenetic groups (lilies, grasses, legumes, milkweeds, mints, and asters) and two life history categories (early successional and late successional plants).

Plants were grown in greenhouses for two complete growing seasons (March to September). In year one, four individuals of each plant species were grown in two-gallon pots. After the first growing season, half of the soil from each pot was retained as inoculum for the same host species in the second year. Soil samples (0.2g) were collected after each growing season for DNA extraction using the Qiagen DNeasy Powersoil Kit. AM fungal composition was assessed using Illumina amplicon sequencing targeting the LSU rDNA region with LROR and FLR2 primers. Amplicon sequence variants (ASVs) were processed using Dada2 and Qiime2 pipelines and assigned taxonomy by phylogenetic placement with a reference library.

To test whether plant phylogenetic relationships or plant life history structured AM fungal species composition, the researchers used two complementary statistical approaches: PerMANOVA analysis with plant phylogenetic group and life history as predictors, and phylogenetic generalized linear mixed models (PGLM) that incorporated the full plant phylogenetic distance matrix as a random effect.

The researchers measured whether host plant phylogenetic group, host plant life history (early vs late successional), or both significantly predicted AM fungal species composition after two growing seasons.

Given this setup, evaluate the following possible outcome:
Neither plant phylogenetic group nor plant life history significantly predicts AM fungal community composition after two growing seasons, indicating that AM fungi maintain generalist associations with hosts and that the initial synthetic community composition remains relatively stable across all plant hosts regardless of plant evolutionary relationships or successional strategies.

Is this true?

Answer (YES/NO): NO